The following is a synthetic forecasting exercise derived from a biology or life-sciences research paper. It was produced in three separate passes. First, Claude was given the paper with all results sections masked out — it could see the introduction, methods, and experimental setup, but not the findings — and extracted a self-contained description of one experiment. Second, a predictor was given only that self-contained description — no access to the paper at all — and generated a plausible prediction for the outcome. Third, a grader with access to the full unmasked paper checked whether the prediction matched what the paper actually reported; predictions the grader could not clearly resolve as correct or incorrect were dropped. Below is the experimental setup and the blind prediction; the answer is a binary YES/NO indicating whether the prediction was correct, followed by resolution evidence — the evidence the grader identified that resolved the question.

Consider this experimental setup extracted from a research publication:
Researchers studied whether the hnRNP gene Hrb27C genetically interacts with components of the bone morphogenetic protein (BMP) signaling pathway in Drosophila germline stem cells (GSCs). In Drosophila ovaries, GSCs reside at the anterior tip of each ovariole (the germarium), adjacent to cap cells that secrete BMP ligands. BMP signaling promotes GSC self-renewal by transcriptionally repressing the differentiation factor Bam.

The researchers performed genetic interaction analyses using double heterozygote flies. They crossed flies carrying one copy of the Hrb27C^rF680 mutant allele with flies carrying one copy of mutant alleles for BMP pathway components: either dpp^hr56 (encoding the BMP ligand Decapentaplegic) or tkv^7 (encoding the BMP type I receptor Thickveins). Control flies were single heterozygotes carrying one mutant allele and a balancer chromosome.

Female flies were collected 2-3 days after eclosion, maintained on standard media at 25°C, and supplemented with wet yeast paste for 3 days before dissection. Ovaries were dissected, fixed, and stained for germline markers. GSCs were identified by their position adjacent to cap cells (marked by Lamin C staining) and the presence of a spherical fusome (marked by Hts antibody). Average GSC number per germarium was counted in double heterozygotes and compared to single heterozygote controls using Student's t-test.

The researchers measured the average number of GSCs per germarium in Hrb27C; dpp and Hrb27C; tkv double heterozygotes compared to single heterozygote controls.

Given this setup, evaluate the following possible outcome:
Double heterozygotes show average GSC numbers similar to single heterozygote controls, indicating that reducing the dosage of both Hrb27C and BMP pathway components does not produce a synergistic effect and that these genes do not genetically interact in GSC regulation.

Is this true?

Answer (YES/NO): NO